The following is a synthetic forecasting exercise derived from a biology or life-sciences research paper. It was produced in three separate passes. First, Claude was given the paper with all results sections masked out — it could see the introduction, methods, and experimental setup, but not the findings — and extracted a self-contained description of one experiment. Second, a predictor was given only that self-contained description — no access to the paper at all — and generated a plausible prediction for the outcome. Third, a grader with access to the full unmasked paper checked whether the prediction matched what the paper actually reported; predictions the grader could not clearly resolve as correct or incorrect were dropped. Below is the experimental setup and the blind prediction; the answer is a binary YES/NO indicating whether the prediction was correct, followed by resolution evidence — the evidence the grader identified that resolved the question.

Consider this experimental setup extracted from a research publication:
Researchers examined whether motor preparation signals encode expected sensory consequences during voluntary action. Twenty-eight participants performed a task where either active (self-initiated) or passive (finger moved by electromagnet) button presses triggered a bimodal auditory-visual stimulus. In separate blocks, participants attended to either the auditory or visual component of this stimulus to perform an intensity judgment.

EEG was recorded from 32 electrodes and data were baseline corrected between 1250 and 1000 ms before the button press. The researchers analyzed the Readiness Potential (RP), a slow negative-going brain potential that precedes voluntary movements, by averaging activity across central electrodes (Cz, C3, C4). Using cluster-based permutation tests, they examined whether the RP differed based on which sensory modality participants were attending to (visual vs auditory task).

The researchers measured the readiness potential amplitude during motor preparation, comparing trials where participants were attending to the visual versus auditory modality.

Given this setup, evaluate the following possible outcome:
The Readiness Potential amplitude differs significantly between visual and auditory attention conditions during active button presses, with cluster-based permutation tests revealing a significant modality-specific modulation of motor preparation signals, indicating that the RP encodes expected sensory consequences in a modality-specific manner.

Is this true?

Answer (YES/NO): NO